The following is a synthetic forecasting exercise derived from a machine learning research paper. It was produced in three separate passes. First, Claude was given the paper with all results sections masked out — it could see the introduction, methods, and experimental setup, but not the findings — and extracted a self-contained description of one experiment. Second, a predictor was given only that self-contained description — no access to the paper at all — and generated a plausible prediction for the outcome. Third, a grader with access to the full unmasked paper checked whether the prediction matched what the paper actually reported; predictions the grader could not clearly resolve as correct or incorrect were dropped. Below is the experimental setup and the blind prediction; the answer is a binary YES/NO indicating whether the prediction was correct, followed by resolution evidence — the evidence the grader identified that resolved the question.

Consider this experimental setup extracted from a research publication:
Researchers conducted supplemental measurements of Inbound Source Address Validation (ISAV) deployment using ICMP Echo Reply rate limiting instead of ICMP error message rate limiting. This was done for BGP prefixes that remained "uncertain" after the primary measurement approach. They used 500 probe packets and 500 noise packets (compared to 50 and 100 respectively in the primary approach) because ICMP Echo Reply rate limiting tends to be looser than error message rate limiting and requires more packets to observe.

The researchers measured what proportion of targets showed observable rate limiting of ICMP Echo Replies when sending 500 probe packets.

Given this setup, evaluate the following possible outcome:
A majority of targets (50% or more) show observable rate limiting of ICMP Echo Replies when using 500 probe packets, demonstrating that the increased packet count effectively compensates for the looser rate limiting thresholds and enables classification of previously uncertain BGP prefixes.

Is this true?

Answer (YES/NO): YES